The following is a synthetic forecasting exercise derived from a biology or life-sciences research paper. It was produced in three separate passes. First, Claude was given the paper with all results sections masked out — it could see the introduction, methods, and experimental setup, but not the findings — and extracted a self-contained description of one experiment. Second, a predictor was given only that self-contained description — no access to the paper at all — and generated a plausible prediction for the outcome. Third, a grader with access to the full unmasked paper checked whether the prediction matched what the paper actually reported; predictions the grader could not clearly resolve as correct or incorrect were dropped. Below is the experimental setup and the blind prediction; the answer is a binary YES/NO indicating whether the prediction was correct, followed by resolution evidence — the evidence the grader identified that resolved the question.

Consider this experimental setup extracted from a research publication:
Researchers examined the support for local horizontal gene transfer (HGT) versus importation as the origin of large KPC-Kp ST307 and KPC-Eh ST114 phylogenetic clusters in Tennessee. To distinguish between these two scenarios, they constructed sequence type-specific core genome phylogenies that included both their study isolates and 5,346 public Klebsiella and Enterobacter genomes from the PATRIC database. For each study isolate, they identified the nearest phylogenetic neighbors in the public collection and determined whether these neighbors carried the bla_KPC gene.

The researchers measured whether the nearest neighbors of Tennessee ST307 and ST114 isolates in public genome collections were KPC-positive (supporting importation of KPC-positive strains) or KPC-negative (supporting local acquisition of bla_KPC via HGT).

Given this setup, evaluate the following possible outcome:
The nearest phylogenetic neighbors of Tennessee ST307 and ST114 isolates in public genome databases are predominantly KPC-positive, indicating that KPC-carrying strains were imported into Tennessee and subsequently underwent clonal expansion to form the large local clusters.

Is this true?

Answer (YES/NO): NO